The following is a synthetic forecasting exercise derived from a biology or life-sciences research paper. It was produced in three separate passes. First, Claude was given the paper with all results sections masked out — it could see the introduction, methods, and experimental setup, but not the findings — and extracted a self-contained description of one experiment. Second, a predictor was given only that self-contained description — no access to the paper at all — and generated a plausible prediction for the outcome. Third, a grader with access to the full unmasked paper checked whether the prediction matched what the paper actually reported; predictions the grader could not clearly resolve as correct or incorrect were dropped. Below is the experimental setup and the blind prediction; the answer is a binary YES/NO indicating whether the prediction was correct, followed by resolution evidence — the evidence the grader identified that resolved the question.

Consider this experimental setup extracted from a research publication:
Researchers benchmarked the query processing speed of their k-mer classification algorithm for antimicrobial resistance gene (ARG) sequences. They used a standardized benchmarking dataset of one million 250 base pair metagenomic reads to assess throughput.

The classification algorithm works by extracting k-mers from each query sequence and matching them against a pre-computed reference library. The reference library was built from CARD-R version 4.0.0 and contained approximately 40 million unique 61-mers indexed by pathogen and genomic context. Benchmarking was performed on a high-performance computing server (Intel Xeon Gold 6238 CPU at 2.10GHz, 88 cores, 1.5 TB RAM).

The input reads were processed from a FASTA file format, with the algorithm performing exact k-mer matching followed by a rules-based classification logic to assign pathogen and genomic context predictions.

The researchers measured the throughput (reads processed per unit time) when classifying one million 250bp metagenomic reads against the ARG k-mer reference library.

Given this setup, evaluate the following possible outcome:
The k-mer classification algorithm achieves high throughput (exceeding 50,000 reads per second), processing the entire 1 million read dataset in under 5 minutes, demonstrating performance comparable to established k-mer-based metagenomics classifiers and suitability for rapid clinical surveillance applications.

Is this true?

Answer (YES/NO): NO